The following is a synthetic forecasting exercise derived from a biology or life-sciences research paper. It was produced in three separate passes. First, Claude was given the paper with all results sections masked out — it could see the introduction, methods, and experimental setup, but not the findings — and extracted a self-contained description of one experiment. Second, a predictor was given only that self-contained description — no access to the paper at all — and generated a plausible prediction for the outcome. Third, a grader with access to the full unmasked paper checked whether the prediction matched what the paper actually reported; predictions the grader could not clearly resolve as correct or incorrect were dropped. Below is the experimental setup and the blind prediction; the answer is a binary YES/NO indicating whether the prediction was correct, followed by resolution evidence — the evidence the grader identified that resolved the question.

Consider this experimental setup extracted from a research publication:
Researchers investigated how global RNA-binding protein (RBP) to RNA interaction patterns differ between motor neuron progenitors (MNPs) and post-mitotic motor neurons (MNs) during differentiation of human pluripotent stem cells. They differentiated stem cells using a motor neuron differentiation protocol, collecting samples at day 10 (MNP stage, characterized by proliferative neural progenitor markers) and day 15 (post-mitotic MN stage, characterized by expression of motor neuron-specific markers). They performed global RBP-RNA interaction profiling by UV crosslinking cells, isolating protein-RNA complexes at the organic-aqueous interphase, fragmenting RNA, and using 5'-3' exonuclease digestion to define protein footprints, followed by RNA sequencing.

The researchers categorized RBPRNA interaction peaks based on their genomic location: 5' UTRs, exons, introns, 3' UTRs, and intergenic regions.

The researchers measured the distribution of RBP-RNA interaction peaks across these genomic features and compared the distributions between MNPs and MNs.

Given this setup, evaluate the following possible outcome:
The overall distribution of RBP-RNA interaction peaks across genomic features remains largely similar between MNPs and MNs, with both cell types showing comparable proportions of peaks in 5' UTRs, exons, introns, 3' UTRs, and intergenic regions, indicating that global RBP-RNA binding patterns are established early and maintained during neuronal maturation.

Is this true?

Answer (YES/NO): YES